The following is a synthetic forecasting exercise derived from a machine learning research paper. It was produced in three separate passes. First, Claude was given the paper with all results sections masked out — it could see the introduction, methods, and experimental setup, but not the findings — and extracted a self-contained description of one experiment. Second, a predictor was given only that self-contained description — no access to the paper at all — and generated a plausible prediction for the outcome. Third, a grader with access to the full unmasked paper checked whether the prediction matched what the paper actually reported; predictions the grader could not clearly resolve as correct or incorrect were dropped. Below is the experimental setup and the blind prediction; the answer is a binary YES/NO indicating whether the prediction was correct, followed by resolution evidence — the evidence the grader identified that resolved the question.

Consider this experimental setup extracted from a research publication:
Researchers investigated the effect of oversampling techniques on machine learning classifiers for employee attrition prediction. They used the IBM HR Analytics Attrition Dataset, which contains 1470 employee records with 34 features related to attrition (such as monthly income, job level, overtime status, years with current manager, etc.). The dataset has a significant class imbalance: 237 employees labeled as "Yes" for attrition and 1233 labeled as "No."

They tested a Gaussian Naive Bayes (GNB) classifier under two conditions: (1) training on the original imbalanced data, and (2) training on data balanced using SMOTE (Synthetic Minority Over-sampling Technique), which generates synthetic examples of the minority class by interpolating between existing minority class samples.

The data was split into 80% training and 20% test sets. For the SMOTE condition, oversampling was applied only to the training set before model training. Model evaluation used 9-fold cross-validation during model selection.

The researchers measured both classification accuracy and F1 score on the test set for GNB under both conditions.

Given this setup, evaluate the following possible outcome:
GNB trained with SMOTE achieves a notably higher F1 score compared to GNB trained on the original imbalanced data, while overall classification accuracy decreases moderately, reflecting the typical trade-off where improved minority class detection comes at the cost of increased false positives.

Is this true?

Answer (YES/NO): NO